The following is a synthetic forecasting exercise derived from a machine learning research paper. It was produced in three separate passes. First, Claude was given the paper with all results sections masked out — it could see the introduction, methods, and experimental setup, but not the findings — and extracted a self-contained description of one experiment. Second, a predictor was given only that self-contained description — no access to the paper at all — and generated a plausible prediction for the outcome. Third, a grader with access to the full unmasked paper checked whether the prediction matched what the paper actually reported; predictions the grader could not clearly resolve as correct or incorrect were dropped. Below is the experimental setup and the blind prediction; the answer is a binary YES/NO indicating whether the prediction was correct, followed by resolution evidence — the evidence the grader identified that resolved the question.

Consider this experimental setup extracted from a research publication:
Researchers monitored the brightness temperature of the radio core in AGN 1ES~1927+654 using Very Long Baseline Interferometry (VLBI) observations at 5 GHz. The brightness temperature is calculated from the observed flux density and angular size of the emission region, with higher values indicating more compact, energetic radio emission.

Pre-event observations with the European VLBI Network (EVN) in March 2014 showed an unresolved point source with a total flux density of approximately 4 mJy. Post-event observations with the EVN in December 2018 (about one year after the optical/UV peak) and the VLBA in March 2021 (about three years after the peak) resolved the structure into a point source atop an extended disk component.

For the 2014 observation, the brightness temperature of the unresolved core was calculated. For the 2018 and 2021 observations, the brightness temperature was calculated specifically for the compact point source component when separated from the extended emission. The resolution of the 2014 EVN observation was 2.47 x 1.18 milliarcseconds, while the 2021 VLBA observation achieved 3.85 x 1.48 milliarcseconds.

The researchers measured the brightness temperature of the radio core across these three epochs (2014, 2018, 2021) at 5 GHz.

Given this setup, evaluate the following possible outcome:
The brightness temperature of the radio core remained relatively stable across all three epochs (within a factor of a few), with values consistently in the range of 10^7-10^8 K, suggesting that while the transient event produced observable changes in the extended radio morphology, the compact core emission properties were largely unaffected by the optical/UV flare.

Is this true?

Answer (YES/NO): NO